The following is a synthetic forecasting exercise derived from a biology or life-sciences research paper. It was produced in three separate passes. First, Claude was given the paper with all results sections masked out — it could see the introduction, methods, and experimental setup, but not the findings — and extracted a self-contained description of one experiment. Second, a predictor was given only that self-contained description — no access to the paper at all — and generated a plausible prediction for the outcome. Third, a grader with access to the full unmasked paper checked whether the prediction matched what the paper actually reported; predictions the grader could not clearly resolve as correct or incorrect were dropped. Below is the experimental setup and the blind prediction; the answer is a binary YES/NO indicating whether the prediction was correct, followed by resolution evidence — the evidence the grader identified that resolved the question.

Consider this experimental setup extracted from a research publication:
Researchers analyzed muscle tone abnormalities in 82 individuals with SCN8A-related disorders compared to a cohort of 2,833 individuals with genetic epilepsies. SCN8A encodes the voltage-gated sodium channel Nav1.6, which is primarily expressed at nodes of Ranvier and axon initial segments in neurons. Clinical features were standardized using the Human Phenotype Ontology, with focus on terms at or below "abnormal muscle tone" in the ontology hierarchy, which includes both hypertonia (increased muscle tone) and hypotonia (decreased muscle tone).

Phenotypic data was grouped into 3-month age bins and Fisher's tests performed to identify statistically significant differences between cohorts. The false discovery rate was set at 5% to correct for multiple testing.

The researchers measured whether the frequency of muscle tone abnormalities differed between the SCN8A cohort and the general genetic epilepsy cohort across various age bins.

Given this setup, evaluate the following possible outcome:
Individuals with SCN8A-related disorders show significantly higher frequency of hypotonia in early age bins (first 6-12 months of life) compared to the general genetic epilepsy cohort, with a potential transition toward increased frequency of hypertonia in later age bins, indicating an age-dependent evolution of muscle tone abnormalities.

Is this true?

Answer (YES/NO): NO